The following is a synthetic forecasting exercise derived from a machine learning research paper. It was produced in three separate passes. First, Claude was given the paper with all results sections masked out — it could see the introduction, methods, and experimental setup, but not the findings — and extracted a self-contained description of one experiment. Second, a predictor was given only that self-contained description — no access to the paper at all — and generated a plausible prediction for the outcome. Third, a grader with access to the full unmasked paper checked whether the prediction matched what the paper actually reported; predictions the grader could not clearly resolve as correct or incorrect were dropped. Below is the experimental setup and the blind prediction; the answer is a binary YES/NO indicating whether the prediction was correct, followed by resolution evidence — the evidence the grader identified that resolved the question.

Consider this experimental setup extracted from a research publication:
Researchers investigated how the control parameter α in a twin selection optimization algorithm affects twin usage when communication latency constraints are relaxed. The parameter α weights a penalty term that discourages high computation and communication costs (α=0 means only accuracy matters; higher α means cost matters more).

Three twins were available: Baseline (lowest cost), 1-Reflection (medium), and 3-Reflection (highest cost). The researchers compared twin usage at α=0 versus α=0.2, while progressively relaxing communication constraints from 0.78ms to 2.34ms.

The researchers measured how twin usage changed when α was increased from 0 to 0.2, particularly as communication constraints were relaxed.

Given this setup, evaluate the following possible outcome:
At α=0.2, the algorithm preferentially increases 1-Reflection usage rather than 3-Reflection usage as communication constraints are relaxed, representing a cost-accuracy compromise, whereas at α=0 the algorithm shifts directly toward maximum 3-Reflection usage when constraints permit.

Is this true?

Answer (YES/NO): NO